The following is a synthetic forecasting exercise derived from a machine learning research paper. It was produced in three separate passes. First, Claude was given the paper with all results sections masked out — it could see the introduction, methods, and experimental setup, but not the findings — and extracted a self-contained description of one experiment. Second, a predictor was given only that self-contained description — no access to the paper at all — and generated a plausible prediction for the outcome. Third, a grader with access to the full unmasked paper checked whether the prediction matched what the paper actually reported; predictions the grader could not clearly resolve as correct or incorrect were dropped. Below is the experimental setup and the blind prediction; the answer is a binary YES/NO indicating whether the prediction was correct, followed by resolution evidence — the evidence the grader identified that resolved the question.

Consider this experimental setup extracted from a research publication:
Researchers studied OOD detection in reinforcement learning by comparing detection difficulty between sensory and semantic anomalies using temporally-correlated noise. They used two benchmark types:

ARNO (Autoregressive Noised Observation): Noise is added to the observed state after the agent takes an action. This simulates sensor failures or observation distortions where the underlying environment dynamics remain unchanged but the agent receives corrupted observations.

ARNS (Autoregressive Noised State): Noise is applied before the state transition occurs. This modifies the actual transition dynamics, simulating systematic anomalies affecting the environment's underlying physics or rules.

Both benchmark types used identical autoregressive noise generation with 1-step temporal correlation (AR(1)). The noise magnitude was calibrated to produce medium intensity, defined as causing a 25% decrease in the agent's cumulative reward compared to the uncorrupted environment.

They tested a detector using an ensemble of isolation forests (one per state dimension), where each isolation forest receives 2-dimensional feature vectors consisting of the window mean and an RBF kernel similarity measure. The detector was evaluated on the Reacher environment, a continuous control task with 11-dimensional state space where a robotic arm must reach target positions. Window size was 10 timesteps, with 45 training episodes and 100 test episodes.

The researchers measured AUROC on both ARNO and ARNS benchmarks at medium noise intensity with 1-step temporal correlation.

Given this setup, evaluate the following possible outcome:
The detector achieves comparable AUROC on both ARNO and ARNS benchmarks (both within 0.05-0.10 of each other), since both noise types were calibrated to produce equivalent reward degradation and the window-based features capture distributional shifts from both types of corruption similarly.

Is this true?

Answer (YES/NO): YES